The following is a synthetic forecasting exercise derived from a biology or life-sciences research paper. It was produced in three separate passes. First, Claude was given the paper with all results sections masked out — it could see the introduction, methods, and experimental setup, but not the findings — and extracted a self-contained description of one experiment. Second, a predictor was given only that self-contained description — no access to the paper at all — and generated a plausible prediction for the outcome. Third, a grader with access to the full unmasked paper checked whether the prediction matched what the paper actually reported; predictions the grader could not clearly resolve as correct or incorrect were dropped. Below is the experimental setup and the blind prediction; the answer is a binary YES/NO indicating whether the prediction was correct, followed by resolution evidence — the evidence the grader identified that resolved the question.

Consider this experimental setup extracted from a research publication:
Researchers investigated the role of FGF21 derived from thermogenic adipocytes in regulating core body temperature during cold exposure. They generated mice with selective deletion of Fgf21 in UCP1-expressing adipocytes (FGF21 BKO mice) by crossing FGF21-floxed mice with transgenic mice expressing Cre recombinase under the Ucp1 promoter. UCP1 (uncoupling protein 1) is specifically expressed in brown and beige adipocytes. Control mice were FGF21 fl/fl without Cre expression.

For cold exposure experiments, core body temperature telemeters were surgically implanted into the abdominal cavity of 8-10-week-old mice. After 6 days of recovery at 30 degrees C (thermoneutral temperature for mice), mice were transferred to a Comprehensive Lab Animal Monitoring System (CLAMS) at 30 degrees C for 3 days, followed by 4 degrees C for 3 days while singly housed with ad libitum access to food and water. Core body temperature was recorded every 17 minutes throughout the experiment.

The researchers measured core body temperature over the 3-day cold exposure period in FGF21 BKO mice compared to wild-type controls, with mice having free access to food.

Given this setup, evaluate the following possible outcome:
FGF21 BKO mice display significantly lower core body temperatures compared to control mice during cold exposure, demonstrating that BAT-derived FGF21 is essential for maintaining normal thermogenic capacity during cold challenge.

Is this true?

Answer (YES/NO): NO